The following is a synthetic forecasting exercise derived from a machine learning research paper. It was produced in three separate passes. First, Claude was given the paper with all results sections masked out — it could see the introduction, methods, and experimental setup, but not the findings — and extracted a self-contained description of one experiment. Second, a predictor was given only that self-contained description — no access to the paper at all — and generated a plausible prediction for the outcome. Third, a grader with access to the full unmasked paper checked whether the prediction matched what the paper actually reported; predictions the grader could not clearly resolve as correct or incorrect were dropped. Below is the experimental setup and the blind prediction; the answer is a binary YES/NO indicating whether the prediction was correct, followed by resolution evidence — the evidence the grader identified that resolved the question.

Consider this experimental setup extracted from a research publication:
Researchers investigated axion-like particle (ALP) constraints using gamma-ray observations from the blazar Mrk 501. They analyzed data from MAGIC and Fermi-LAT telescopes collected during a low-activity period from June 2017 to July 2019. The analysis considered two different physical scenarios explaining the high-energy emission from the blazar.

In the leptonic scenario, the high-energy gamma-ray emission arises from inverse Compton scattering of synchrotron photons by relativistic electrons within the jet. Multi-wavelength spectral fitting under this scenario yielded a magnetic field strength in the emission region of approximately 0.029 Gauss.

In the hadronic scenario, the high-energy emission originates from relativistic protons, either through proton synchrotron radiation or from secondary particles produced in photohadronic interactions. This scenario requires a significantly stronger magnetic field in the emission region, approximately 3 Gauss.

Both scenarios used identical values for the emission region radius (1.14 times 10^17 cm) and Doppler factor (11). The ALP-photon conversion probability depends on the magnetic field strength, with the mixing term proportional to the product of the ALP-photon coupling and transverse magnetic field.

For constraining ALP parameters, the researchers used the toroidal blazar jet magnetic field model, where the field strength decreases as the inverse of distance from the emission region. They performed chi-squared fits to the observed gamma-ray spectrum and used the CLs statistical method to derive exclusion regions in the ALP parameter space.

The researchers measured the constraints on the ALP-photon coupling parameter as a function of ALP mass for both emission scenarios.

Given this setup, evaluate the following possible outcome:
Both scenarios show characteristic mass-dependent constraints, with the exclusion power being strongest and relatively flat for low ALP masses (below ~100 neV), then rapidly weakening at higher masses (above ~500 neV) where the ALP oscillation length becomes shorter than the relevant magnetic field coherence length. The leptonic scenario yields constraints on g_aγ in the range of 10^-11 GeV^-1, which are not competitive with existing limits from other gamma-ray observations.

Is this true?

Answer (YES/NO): NO